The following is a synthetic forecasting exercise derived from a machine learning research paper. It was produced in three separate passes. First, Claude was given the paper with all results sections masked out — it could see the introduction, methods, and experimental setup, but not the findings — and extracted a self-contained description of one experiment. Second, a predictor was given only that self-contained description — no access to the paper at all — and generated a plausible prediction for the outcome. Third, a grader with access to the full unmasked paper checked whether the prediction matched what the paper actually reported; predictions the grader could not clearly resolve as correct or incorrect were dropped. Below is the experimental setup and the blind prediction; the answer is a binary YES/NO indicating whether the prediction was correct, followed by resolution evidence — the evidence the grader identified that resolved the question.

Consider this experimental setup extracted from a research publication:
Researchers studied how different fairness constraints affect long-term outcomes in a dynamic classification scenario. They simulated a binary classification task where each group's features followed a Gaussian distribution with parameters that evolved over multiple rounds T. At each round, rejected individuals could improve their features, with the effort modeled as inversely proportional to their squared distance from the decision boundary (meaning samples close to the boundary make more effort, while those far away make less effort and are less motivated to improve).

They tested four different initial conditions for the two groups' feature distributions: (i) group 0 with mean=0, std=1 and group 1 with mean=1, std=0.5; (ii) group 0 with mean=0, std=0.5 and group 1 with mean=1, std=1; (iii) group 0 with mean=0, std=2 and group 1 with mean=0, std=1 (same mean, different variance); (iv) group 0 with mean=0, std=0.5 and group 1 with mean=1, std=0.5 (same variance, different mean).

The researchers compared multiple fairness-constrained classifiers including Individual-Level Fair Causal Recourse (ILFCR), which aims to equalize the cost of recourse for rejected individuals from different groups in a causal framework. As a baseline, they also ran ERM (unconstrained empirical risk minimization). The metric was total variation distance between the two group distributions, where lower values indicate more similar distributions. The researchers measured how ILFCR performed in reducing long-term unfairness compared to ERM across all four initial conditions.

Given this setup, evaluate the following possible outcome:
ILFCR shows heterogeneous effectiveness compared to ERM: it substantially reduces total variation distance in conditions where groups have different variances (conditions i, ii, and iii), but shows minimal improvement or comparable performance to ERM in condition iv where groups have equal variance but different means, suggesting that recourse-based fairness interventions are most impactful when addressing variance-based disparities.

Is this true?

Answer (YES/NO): NO